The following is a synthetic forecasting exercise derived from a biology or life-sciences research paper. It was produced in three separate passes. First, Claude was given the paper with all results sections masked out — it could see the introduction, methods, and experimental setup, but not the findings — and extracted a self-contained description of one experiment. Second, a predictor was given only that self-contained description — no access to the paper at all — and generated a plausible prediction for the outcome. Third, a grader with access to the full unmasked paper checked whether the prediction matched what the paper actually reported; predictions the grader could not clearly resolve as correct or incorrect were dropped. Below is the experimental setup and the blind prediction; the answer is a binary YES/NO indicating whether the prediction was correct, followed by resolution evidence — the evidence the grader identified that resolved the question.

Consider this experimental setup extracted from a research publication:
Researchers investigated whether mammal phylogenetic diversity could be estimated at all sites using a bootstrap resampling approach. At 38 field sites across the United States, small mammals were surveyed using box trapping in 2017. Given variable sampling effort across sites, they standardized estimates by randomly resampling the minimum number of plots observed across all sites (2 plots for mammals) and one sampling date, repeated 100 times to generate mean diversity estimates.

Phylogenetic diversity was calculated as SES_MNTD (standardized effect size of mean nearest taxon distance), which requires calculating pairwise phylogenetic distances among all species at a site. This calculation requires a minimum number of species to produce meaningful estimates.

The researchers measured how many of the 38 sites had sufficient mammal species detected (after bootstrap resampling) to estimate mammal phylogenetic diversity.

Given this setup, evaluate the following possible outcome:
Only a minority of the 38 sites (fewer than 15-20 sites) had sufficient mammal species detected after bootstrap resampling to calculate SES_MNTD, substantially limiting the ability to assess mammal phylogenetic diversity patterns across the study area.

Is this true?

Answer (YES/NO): YES